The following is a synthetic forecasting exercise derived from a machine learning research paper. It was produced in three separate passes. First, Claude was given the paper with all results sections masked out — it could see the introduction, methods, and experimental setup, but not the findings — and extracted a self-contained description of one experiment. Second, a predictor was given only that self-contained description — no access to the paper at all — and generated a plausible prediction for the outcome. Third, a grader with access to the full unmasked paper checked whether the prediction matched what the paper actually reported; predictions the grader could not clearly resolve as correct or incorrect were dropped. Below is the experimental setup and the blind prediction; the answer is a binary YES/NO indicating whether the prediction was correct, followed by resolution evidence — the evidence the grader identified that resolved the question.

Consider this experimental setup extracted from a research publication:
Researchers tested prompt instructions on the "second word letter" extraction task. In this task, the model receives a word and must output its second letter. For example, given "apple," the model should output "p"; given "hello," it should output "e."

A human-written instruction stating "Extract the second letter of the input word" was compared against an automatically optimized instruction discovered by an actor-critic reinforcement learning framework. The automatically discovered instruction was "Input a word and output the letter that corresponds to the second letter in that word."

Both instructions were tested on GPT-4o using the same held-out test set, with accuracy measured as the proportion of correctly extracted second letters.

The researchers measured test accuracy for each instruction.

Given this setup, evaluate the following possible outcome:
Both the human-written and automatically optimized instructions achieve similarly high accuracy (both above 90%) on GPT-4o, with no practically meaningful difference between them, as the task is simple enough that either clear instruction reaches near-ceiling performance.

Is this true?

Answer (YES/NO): NO